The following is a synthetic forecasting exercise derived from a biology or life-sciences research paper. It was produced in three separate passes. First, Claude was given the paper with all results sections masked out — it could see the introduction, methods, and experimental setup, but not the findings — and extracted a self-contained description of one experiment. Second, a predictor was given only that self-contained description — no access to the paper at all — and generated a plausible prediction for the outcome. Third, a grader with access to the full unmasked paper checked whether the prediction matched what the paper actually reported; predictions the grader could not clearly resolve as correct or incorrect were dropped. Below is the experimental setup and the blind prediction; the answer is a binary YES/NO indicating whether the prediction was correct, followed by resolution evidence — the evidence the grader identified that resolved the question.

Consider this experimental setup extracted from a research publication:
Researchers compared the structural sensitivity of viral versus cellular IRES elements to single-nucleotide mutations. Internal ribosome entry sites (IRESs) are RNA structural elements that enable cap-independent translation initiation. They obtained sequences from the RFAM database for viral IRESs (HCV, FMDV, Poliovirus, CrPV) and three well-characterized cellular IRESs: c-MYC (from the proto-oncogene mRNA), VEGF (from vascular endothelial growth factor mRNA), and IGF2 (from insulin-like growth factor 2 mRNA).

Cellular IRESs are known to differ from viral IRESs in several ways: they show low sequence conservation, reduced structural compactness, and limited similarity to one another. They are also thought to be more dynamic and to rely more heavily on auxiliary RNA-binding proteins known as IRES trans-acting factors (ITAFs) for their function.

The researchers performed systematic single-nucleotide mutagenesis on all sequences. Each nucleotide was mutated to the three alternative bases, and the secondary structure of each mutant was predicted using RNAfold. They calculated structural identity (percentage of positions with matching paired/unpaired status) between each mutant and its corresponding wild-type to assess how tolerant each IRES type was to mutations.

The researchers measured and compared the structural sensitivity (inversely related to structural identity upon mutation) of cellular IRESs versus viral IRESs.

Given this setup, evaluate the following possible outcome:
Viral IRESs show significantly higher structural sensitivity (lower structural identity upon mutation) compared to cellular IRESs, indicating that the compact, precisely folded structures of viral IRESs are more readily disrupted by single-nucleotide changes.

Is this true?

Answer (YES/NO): NO